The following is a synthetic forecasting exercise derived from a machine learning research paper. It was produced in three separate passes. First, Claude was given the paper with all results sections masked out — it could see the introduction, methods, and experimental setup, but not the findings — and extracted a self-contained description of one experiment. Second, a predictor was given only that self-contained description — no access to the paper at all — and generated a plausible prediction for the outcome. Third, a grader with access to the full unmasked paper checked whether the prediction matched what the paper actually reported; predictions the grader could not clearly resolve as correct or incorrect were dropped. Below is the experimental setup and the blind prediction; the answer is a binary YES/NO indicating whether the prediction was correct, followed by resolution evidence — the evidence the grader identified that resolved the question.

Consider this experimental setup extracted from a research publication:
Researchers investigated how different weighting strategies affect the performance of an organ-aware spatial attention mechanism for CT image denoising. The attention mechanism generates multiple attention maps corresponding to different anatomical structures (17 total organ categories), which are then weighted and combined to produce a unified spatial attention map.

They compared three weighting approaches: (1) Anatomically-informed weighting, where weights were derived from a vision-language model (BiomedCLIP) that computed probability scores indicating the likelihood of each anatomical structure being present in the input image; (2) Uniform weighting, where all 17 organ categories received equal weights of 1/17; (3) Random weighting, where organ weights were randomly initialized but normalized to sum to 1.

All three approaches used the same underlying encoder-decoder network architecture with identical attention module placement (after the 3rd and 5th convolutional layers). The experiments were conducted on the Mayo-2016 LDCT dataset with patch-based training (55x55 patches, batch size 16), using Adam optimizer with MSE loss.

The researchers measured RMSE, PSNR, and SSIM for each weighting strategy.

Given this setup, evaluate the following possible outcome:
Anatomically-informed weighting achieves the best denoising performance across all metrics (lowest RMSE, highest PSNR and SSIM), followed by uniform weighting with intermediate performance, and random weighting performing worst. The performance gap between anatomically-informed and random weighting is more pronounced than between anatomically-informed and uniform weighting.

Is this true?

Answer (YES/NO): NO